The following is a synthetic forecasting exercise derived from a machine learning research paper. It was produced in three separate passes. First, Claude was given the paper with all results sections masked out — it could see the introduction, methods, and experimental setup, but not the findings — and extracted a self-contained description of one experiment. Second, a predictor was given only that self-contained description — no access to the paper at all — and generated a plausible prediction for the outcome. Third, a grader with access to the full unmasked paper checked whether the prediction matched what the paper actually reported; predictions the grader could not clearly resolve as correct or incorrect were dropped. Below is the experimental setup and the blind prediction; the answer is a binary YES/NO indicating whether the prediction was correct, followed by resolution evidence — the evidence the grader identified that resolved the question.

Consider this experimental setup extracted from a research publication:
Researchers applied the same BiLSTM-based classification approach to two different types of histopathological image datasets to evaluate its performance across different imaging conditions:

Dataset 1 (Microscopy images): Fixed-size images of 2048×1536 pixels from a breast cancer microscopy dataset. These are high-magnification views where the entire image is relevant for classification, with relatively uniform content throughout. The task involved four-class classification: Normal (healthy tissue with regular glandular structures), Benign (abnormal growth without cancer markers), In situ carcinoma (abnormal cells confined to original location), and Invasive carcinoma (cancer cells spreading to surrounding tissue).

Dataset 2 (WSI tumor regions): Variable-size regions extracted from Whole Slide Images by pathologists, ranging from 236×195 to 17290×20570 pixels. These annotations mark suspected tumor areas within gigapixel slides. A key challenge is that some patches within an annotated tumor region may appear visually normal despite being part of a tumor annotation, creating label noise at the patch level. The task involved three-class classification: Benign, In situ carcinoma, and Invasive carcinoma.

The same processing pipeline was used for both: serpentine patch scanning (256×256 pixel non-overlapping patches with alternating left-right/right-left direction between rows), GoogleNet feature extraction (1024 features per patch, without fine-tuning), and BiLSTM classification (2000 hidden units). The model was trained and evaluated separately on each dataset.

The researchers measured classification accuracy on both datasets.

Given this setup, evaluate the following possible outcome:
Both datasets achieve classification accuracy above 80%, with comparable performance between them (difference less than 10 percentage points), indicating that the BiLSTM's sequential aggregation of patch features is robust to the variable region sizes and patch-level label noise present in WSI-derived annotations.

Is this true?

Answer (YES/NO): YES